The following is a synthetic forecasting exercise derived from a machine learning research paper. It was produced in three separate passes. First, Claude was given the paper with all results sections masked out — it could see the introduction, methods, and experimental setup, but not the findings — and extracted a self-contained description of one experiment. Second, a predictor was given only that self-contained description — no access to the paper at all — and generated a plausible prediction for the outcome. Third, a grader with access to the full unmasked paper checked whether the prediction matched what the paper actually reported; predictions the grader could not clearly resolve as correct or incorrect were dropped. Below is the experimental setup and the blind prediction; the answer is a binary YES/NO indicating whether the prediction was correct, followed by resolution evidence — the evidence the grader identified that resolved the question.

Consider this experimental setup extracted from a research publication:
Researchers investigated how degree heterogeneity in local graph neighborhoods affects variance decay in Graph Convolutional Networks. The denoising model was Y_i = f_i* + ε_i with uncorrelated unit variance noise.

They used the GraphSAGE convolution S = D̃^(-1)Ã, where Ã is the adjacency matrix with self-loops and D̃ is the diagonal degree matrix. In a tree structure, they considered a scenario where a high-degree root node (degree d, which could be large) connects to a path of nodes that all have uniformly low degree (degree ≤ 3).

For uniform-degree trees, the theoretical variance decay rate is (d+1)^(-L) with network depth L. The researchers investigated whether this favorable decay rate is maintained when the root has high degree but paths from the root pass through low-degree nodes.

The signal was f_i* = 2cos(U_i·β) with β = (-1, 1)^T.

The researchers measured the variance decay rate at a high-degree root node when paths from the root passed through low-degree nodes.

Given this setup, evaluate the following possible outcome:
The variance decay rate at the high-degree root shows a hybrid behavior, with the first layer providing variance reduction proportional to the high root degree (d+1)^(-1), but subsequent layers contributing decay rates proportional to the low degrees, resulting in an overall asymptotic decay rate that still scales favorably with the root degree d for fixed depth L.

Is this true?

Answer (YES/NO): NO